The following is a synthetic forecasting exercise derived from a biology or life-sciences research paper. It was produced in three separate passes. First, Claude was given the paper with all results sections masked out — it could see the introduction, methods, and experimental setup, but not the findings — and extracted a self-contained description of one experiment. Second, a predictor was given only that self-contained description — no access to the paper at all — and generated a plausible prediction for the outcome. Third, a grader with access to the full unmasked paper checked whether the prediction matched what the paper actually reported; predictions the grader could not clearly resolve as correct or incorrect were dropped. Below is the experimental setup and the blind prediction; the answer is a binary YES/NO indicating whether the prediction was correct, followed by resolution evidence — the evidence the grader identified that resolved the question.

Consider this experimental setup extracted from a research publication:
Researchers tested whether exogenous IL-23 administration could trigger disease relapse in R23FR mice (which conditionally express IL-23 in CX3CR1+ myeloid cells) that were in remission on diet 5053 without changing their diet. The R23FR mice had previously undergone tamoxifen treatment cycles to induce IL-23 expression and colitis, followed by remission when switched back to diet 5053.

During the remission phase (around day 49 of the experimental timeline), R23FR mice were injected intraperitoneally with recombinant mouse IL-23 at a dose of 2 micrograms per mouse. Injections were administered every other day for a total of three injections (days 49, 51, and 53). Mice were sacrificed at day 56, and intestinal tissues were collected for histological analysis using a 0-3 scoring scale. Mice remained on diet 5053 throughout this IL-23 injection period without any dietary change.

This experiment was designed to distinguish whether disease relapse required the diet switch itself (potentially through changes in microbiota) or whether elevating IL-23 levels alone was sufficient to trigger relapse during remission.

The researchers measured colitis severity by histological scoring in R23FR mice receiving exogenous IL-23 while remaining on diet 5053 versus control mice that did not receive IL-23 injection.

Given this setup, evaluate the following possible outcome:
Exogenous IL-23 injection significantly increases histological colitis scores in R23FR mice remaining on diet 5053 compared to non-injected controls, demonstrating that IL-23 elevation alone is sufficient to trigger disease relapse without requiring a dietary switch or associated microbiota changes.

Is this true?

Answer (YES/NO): NO